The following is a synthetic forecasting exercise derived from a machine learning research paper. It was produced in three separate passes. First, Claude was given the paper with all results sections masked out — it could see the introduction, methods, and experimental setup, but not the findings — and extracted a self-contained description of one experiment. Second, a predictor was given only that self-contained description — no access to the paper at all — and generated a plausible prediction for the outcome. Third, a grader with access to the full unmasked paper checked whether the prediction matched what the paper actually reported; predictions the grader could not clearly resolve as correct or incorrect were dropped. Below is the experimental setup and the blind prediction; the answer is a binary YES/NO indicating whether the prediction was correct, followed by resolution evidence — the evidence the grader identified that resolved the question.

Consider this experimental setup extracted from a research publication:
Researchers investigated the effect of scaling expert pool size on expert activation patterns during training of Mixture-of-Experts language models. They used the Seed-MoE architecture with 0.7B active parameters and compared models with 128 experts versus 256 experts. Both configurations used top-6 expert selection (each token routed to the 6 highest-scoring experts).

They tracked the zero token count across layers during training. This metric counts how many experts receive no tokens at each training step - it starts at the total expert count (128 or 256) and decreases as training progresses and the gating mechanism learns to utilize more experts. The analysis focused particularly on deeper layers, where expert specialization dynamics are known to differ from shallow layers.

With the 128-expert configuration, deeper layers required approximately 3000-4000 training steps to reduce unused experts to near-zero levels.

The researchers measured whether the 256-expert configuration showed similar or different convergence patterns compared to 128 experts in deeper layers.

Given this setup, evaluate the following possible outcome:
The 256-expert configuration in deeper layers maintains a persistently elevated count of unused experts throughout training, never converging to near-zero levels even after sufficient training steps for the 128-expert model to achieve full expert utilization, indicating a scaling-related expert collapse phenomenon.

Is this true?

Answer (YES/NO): NO